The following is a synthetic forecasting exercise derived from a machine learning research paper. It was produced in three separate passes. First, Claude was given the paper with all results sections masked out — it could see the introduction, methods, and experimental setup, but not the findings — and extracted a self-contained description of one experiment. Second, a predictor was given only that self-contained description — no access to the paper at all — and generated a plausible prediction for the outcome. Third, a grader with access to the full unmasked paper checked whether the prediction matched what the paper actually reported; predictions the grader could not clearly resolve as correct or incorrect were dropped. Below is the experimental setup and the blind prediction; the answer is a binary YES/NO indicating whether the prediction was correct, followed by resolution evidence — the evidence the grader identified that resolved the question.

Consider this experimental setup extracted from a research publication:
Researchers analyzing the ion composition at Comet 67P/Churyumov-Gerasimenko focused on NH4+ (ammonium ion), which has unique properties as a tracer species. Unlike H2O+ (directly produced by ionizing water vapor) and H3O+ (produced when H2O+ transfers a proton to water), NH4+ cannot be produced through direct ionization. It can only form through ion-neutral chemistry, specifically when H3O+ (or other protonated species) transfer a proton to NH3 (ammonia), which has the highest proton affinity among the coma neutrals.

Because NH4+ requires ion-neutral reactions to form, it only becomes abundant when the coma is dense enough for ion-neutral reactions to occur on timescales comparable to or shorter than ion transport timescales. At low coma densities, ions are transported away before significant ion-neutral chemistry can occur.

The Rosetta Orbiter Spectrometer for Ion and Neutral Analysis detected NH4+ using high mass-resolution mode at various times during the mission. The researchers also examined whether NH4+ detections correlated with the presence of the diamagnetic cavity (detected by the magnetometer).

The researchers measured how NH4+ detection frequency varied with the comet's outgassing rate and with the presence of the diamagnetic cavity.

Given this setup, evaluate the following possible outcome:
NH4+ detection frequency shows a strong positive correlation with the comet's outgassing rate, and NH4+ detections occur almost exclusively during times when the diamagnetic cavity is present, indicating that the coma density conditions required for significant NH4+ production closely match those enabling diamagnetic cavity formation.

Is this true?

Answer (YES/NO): NO